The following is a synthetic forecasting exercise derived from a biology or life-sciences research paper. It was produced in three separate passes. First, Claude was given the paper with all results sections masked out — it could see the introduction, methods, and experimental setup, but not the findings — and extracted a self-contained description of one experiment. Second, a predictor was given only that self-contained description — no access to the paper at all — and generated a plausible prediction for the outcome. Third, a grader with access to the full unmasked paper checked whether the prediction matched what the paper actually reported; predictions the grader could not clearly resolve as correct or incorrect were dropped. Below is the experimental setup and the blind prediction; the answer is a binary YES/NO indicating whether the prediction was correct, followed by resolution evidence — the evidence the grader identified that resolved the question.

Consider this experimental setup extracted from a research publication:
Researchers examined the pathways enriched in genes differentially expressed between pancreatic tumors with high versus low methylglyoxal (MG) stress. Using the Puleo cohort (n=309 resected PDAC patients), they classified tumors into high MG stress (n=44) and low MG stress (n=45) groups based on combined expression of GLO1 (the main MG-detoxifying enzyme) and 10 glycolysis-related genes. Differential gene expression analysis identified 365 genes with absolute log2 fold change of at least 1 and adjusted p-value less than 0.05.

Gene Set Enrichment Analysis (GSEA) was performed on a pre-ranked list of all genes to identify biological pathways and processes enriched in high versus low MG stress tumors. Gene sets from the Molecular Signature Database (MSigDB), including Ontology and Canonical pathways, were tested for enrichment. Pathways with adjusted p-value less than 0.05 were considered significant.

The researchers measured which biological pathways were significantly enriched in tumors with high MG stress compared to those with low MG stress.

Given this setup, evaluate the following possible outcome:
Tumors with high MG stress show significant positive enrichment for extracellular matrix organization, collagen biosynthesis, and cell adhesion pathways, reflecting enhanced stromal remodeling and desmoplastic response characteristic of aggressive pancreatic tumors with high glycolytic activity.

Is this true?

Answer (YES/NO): YES